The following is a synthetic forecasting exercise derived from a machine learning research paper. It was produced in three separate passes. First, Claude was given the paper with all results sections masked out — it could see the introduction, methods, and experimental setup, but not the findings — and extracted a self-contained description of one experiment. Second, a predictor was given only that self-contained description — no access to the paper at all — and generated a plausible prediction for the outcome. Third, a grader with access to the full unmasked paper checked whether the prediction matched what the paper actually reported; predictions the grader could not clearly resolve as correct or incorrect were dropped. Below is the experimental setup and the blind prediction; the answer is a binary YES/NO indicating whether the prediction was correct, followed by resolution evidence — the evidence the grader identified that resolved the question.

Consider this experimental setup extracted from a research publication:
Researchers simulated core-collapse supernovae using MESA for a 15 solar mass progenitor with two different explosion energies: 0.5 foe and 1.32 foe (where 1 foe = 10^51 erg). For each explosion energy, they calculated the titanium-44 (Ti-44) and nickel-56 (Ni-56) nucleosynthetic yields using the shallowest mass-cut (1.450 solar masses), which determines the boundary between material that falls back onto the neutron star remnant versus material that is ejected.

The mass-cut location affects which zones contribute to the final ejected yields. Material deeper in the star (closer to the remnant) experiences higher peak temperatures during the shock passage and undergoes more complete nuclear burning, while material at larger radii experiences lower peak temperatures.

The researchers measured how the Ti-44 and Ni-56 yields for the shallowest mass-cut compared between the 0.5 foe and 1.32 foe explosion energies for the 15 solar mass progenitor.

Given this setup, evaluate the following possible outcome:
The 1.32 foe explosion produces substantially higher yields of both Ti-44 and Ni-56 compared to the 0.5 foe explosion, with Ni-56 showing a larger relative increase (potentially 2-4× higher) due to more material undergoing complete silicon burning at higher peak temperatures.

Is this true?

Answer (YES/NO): NO